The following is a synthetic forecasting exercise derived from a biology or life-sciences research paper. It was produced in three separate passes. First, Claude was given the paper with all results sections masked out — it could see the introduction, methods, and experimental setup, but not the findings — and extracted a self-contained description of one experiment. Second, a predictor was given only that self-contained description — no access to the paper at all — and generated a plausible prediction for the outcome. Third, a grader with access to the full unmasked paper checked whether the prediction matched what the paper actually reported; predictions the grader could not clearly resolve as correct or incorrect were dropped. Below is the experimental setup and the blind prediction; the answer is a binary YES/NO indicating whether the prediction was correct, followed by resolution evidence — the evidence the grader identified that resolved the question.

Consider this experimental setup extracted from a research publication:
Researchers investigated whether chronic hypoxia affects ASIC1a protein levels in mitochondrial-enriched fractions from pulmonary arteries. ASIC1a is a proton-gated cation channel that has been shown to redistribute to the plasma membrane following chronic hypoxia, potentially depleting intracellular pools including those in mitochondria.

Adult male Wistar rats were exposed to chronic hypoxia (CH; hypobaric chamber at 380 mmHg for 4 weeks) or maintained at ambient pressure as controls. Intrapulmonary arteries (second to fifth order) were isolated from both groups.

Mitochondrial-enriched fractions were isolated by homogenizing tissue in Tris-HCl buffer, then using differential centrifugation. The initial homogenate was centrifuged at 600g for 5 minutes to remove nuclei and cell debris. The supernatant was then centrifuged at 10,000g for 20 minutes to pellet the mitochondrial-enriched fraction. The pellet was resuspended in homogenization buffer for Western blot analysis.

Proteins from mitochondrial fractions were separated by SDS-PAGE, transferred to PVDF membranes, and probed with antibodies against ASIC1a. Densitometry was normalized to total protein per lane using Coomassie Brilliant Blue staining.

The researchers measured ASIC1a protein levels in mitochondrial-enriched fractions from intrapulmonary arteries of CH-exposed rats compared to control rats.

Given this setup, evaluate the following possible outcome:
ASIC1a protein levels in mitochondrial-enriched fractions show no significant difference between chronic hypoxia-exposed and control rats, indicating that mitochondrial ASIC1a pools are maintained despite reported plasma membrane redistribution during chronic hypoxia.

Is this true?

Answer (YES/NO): NO